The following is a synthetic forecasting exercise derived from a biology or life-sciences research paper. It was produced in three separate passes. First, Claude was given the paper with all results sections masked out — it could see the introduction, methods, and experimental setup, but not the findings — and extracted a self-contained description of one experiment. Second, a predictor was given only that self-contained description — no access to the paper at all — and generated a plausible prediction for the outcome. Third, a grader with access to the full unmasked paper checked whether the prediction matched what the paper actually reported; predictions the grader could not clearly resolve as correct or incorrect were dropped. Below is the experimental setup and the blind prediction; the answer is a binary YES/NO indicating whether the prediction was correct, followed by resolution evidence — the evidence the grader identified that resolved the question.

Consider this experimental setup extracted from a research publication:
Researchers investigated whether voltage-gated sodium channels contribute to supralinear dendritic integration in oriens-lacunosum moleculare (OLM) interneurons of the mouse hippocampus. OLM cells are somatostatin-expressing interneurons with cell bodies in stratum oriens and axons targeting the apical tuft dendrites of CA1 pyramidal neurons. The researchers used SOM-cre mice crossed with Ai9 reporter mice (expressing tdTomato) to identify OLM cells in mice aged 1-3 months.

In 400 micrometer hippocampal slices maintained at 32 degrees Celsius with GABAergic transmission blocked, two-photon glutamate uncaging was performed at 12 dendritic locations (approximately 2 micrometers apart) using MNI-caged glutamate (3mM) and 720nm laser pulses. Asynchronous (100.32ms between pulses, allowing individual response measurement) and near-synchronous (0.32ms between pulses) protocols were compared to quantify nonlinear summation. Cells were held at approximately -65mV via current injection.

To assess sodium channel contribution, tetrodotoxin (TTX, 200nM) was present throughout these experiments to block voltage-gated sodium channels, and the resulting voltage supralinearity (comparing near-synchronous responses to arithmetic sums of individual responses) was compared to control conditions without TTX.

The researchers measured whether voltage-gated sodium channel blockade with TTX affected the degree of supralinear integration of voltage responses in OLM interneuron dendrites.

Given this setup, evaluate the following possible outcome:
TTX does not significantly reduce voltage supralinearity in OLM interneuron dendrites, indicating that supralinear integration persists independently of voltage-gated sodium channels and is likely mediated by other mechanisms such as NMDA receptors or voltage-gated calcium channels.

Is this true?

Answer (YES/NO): YES